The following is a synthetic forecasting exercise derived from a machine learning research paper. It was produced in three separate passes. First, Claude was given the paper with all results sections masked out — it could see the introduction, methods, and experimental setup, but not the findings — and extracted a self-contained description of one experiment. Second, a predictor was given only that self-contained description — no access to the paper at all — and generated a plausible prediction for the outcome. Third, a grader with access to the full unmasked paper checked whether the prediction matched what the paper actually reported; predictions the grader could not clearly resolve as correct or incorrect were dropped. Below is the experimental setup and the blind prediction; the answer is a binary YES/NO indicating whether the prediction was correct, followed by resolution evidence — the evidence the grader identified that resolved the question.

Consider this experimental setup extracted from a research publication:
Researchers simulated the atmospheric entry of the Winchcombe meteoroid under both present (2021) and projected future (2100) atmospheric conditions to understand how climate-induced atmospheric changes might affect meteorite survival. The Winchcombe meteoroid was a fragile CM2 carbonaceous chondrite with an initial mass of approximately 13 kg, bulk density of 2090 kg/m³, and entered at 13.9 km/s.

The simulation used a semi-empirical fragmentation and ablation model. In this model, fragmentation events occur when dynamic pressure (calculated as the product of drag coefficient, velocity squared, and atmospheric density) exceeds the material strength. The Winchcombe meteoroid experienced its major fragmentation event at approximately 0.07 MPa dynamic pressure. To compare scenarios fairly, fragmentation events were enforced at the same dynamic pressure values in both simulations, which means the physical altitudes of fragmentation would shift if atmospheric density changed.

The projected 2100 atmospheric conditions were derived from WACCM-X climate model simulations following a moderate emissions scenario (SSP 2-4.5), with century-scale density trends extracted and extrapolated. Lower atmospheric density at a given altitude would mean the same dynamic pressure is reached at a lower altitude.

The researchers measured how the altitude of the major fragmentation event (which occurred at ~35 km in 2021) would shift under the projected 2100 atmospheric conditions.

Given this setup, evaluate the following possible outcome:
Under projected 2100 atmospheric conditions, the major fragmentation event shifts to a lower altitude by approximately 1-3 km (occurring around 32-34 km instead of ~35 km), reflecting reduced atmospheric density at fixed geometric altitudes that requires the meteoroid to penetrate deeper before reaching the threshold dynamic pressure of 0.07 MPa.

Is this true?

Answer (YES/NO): NO